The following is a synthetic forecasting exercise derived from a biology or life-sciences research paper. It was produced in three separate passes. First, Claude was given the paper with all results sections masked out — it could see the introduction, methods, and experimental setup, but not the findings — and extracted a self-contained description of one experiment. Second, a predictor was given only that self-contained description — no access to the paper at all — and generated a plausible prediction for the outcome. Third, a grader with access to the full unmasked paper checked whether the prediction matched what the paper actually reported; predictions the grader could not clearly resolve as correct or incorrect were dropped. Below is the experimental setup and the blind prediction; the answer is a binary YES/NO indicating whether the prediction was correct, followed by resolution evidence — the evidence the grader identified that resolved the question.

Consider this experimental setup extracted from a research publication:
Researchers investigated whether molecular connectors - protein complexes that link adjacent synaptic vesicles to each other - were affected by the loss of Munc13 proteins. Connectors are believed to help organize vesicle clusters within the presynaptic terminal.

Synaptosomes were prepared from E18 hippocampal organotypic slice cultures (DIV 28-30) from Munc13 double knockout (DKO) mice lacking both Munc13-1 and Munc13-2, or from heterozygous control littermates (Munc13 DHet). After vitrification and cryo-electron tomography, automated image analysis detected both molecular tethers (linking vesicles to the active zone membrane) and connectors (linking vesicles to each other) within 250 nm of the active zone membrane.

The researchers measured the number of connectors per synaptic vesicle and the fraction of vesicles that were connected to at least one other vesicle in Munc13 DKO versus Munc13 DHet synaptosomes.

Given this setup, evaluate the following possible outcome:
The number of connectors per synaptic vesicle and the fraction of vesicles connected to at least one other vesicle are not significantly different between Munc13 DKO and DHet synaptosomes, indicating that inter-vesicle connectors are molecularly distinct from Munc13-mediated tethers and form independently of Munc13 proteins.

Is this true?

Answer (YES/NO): YES